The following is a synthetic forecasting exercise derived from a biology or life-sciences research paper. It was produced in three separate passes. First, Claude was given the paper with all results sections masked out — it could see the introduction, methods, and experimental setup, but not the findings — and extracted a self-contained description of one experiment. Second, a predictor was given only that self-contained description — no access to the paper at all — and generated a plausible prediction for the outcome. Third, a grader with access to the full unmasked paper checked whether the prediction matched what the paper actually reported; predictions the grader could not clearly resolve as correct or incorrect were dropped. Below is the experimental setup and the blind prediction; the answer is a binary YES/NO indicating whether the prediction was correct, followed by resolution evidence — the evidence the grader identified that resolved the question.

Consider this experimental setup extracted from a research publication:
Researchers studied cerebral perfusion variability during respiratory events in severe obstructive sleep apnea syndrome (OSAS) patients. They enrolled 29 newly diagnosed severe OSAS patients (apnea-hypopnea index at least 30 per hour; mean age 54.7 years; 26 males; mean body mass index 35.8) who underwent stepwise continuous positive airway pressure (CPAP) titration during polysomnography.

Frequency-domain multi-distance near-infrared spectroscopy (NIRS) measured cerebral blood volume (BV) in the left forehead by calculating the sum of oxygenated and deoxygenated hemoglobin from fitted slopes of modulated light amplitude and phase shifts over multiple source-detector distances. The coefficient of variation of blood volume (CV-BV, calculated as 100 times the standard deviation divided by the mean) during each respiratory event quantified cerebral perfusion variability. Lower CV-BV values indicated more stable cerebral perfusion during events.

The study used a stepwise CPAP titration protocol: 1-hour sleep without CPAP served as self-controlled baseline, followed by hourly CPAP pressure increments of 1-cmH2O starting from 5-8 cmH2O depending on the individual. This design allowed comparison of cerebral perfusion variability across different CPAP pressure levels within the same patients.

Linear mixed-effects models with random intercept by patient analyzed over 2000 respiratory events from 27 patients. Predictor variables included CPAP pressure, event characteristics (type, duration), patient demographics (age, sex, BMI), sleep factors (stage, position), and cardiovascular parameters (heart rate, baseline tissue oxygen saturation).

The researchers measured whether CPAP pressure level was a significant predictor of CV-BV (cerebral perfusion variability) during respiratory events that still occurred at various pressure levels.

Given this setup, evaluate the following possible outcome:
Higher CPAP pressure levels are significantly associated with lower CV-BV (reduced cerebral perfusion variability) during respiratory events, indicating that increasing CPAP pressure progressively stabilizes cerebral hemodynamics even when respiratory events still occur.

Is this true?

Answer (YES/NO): YES